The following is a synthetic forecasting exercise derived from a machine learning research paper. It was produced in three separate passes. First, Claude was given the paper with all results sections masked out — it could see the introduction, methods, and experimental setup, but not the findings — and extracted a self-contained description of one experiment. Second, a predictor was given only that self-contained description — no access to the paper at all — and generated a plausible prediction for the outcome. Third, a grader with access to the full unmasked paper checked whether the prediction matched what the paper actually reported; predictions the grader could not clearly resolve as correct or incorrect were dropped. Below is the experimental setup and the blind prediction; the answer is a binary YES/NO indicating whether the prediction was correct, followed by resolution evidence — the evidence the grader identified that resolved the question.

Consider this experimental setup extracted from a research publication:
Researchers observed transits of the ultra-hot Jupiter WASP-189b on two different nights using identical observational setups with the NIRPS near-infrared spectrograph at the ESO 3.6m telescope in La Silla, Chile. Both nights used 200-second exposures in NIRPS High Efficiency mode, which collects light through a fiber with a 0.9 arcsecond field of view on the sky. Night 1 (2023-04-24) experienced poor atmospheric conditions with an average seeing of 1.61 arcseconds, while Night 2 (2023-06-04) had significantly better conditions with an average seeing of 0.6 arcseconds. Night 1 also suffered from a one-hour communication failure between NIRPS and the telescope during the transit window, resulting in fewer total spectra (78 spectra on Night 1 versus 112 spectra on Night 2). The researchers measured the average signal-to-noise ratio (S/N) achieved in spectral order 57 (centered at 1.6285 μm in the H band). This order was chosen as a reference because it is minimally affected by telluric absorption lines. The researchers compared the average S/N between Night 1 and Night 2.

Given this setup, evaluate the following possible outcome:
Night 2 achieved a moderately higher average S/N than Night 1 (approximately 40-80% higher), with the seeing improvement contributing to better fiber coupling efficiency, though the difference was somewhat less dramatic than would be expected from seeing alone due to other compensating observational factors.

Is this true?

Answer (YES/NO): NO